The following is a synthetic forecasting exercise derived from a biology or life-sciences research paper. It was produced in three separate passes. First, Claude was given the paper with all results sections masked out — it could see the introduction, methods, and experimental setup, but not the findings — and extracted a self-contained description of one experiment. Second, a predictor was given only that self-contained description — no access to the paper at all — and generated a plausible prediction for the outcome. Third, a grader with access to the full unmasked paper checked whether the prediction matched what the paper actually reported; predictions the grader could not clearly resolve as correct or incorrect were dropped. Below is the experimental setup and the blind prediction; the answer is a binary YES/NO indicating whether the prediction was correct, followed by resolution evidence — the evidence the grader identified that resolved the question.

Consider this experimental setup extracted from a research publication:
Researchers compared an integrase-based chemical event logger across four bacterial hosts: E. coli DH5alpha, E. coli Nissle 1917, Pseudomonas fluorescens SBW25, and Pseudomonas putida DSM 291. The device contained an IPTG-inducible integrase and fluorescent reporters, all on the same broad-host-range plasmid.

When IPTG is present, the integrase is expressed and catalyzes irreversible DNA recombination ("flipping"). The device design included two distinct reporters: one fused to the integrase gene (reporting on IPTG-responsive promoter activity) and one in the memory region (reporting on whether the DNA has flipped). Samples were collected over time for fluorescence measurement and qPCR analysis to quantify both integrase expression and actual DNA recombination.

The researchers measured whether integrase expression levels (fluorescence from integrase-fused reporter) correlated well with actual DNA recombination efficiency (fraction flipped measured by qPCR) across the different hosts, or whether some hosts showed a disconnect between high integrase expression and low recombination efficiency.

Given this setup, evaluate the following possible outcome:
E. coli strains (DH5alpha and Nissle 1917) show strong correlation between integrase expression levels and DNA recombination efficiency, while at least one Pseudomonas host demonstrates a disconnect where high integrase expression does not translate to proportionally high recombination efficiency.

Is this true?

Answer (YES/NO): NO